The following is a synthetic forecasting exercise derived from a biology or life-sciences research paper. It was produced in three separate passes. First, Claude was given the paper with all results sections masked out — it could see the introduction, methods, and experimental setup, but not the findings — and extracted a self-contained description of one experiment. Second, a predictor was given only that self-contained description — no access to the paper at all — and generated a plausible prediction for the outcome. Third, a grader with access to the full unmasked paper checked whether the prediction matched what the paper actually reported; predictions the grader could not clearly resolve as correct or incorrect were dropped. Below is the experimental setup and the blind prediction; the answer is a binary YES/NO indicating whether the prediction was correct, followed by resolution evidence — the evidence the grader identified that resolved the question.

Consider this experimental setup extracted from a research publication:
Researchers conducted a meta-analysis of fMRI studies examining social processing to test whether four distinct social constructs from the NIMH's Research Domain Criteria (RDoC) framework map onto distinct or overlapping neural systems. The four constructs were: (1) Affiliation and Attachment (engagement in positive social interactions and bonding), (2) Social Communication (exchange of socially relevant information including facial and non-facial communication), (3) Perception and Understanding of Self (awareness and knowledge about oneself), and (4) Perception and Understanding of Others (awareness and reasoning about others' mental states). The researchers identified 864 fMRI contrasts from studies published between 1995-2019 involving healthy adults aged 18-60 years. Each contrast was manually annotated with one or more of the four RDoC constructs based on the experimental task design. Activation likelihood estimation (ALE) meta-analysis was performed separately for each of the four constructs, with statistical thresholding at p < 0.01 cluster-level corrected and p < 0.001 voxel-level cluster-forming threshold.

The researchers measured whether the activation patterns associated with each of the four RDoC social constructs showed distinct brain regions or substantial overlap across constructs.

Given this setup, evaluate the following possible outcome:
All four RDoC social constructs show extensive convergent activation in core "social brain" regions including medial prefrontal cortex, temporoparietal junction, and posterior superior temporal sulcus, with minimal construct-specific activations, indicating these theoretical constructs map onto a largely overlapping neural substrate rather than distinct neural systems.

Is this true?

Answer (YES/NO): NO